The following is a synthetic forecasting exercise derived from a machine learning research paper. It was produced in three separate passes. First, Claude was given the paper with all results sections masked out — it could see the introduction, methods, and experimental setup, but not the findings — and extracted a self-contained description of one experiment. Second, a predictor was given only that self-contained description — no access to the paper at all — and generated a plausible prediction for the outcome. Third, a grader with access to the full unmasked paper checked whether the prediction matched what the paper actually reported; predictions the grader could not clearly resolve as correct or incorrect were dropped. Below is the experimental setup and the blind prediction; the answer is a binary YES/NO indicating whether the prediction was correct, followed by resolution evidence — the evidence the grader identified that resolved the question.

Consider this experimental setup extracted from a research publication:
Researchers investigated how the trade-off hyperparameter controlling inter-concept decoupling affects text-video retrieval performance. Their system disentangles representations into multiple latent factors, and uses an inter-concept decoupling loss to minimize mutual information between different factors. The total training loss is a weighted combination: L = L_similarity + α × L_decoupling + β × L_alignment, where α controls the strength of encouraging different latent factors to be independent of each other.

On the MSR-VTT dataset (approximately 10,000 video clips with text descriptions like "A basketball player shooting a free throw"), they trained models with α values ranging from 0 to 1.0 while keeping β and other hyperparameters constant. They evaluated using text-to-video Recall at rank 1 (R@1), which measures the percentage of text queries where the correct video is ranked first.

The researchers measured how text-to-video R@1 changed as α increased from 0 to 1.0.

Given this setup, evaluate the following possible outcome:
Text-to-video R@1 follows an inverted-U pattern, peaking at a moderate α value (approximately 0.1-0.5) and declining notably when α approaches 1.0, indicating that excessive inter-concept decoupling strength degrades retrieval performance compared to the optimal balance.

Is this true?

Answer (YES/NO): NO